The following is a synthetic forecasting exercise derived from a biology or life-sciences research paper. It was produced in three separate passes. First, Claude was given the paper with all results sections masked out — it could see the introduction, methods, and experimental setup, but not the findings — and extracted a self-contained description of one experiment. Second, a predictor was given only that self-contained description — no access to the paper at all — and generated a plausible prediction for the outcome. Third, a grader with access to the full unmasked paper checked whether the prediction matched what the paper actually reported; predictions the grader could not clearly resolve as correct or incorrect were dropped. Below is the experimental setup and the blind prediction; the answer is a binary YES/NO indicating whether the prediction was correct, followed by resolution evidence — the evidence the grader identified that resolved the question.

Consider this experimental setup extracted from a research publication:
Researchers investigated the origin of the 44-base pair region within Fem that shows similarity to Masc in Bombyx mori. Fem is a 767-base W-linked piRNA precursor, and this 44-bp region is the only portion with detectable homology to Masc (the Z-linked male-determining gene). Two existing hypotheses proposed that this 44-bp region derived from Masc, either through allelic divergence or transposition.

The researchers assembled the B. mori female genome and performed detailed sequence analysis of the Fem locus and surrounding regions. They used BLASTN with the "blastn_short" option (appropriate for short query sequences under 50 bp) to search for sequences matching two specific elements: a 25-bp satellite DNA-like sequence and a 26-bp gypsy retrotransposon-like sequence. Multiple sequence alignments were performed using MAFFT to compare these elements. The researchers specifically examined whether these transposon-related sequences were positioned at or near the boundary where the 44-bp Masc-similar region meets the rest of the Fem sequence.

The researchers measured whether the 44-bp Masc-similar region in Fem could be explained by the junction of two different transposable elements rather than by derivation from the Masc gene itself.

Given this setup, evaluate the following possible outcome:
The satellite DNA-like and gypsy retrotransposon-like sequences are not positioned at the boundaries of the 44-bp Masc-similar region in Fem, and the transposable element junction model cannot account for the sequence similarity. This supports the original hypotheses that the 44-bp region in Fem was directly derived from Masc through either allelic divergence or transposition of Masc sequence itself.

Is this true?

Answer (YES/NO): NO